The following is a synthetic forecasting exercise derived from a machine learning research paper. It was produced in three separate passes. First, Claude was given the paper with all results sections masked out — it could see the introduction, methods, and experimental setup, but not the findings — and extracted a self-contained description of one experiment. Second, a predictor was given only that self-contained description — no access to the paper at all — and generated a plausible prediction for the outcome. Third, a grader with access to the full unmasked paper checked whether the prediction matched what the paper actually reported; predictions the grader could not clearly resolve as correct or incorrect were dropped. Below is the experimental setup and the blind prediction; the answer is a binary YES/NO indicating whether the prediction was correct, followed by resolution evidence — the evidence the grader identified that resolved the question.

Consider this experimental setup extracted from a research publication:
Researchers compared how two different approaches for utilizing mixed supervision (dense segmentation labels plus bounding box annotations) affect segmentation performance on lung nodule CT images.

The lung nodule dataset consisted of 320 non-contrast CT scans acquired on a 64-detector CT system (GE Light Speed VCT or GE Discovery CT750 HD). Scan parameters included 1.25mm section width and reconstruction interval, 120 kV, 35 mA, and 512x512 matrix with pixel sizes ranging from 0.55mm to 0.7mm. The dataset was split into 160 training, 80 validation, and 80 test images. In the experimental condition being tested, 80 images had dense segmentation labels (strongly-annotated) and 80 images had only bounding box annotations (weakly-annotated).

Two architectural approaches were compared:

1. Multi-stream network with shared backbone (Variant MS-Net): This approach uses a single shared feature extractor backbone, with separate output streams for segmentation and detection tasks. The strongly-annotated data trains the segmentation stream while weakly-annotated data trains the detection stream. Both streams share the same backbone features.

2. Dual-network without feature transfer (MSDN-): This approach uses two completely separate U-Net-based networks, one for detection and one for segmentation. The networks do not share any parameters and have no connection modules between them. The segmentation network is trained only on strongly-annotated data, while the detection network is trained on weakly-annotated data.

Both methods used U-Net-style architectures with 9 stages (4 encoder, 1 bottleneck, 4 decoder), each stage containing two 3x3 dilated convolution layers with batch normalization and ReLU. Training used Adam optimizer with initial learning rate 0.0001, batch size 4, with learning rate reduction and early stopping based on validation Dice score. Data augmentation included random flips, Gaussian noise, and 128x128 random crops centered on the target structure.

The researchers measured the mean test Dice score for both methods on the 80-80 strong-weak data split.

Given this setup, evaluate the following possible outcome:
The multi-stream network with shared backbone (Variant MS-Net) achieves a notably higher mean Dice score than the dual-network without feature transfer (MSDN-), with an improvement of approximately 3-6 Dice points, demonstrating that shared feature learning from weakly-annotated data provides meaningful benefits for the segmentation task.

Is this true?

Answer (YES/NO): NO